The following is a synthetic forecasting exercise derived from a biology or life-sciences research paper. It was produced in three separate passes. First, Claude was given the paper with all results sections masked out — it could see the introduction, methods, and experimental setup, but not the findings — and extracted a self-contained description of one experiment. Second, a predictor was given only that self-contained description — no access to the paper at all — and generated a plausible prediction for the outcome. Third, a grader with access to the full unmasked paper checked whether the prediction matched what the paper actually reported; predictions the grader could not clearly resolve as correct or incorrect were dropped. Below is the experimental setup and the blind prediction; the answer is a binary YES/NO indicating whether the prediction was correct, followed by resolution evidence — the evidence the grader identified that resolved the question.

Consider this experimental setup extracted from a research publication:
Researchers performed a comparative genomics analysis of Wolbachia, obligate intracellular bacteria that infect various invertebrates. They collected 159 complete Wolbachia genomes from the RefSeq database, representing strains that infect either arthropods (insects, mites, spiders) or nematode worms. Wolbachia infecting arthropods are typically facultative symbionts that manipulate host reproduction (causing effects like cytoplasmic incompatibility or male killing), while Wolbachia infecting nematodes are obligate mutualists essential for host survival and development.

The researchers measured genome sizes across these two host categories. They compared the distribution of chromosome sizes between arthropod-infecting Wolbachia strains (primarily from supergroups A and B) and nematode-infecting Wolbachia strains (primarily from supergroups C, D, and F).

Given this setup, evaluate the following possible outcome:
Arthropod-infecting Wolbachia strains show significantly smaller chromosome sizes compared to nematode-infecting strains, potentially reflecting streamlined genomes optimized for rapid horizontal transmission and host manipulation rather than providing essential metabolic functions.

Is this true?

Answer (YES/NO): NO